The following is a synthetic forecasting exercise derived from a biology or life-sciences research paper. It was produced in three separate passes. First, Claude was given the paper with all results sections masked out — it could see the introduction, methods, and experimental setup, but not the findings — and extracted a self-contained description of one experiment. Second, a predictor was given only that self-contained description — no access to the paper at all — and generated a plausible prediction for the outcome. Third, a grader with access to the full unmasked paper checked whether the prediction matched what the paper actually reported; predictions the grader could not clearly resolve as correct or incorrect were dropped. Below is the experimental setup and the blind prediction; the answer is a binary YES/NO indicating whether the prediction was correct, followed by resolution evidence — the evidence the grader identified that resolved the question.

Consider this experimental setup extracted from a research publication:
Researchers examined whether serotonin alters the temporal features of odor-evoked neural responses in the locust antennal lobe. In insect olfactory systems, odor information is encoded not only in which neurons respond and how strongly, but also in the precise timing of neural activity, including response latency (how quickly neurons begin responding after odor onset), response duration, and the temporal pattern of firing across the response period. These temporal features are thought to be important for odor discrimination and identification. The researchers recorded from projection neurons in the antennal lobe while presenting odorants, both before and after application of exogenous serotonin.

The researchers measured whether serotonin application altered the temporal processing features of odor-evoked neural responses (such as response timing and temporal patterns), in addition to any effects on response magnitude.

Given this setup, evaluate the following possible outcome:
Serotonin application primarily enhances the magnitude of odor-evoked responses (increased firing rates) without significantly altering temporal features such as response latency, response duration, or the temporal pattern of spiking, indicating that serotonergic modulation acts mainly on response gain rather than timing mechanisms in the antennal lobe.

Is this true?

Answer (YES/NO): YES